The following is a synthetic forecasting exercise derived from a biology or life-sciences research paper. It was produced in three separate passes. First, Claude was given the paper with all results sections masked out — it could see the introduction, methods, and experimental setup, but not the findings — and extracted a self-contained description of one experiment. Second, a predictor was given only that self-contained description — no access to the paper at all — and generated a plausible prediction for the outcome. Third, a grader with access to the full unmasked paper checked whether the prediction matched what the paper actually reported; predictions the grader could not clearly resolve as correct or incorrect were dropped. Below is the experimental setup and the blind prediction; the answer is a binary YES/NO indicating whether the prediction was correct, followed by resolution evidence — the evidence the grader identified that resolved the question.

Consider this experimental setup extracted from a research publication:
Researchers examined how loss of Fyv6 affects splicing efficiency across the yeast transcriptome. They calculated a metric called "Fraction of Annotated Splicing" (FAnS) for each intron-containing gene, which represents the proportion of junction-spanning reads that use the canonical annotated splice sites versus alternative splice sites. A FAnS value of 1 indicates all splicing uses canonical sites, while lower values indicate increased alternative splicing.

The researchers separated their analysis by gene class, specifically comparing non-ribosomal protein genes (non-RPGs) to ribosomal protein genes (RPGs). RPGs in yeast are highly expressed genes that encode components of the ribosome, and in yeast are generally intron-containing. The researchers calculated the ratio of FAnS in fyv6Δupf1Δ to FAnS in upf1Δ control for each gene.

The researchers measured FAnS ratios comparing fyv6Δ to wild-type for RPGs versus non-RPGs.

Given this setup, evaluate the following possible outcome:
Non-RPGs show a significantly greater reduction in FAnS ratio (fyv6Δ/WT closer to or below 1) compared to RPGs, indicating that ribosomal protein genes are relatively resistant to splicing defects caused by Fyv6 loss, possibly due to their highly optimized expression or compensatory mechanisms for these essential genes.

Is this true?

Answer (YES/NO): NO